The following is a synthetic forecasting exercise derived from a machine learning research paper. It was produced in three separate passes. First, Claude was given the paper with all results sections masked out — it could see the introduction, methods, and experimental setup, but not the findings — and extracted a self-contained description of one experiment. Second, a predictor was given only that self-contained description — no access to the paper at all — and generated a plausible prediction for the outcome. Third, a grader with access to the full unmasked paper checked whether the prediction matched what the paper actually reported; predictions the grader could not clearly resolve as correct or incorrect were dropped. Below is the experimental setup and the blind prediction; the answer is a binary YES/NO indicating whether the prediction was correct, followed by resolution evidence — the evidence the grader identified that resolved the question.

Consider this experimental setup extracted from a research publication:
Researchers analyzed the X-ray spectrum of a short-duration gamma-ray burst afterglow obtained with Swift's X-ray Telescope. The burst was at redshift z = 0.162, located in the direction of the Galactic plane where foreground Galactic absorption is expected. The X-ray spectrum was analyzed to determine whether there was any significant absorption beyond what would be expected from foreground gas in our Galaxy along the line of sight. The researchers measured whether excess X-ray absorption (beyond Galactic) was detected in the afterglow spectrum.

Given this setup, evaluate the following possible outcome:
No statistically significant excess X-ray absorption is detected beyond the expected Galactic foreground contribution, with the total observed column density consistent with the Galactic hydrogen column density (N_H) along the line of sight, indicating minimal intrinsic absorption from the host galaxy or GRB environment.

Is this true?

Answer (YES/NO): YES